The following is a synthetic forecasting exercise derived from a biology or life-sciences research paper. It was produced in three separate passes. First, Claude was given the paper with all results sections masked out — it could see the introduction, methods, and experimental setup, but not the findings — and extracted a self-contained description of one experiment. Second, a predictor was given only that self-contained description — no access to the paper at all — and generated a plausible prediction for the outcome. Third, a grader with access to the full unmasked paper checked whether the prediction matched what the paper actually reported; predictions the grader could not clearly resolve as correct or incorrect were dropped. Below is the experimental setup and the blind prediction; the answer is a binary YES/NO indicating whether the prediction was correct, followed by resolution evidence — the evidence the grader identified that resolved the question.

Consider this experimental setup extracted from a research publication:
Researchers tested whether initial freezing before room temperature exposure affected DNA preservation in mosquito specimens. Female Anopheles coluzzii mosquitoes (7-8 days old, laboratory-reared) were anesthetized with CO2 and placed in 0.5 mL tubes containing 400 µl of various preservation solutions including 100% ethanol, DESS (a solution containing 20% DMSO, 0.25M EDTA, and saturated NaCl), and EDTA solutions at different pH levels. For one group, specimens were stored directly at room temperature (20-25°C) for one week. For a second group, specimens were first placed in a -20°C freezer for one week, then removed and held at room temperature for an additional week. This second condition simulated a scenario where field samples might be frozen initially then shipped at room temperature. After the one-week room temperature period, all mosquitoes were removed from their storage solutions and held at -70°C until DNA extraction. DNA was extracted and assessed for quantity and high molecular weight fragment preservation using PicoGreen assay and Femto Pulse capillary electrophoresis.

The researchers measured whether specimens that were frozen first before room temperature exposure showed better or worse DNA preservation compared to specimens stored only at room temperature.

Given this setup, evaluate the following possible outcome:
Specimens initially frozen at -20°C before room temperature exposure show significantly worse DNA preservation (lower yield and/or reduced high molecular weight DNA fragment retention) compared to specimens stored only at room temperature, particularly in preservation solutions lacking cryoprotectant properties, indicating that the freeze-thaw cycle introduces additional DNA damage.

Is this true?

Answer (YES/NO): NO